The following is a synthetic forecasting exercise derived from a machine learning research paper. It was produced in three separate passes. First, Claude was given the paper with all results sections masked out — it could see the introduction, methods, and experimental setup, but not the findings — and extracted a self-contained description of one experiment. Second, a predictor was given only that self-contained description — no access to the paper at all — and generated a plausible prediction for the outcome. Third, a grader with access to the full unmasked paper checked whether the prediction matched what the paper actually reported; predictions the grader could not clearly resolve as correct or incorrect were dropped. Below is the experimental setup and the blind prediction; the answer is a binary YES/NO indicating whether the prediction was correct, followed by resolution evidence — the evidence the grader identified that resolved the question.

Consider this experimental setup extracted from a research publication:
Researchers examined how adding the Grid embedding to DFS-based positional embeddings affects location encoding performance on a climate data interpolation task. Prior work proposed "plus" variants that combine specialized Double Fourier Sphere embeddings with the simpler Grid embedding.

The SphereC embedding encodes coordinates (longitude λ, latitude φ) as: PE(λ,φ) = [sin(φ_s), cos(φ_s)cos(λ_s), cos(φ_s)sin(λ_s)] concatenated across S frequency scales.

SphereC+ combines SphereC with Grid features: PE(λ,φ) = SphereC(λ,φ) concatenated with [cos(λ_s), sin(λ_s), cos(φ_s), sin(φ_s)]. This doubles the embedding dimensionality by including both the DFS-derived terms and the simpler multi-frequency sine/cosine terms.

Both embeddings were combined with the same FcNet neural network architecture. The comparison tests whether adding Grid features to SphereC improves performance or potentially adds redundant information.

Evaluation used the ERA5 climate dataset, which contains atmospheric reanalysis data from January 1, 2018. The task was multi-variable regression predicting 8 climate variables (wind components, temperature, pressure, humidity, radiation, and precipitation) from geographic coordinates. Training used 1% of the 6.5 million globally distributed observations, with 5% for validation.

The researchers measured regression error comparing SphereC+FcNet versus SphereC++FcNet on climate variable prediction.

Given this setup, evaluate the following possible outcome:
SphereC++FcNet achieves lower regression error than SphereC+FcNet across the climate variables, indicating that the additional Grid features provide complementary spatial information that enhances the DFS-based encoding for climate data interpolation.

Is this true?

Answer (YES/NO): YES